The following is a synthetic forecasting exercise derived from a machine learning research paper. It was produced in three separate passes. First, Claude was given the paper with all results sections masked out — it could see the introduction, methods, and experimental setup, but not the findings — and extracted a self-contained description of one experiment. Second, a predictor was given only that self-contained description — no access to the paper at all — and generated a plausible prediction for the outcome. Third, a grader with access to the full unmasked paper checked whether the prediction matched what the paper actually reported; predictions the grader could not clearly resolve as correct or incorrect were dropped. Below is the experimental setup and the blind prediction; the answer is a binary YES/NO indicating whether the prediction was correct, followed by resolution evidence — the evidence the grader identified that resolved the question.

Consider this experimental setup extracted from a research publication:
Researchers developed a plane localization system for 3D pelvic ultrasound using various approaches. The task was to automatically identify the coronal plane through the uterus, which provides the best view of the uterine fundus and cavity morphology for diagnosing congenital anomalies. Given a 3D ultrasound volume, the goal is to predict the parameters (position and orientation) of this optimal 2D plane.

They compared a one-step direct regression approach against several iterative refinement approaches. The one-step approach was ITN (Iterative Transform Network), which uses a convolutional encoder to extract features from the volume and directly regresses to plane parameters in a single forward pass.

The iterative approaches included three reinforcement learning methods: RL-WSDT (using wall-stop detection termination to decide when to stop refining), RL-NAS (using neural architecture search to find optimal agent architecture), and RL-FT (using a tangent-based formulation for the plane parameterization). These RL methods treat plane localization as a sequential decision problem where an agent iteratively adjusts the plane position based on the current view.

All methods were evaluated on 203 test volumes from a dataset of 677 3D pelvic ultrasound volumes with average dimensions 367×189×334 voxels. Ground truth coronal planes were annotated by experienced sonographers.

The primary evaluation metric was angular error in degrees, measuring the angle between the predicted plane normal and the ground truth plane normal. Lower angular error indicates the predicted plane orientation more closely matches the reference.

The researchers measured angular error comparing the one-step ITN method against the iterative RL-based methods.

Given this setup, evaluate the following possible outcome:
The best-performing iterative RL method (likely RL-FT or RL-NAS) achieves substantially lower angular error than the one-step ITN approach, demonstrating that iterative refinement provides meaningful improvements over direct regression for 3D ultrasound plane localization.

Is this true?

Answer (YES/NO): YES